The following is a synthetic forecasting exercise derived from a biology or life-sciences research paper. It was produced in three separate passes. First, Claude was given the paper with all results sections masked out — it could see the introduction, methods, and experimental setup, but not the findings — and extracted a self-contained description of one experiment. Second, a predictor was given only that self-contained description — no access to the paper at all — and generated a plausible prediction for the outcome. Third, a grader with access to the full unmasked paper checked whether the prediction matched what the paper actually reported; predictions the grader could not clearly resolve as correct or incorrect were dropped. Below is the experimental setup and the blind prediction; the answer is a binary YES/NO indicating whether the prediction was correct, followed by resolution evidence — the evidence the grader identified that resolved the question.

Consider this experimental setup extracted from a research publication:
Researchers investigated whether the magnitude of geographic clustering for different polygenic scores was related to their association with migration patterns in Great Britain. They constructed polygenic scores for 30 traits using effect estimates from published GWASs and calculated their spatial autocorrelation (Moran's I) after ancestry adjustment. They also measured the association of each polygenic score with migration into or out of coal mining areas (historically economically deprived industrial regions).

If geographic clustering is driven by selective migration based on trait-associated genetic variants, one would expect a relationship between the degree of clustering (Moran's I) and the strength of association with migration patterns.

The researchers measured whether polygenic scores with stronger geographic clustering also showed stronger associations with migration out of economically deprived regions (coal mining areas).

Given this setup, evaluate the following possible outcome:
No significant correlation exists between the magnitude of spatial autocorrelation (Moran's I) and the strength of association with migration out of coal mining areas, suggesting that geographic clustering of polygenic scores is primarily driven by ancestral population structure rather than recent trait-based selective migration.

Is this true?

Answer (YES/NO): NO